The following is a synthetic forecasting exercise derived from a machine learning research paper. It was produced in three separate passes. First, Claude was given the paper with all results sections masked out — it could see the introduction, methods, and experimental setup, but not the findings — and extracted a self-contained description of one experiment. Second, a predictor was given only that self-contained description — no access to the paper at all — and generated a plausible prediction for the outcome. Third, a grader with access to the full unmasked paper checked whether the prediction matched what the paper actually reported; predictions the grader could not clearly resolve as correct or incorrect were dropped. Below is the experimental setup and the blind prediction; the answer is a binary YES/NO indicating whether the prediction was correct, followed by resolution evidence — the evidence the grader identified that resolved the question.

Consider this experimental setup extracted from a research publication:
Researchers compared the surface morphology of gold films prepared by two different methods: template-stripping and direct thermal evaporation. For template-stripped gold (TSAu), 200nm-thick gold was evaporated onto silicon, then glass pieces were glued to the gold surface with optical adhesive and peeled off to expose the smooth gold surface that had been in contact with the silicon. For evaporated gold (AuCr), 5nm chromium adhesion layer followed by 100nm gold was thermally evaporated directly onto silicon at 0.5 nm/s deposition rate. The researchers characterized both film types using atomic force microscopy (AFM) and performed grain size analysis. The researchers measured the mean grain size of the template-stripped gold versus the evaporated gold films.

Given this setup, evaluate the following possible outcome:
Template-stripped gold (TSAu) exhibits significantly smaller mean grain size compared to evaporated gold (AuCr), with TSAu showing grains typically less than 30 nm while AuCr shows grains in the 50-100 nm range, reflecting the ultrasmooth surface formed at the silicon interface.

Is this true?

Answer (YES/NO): NO